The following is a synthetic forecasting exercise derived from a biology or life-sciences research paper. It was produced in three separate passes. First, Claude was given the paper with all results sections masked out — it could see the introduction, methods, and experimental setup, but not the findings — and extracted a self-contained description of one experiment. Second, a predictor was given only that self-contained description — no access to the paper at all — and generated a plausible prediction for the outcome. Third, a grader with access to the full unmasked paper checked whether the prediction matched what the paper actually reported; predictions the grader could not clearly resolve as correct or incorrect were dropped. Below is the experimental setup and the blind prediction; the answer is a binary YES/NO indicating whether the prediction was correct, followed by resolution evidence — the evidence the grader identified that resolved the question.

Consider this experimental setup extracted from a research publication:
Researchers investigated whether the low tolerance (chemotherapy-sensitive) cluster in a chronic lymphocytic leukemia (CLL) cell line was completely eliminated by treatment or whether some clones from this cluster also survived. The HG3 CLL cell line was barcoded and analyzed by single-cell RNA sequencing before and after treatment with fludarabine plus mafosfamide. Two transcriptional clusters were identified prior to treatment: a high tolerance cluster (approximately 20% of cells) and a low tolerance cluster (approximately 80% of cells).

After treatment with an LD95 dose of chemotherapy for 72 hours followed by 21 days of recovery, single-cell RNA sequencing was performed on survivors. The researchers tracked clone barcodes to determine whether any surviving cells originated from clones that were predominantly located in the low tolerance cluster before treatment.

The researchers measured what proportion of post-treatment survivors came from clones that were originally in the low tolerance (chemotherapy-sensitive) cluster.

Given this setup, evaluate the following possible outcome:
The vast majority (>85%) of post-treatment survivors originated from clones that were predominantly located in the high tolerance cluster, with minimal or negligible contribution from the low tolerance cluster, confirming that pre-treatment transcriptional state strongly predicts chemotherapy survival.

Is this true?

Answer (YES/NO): YES